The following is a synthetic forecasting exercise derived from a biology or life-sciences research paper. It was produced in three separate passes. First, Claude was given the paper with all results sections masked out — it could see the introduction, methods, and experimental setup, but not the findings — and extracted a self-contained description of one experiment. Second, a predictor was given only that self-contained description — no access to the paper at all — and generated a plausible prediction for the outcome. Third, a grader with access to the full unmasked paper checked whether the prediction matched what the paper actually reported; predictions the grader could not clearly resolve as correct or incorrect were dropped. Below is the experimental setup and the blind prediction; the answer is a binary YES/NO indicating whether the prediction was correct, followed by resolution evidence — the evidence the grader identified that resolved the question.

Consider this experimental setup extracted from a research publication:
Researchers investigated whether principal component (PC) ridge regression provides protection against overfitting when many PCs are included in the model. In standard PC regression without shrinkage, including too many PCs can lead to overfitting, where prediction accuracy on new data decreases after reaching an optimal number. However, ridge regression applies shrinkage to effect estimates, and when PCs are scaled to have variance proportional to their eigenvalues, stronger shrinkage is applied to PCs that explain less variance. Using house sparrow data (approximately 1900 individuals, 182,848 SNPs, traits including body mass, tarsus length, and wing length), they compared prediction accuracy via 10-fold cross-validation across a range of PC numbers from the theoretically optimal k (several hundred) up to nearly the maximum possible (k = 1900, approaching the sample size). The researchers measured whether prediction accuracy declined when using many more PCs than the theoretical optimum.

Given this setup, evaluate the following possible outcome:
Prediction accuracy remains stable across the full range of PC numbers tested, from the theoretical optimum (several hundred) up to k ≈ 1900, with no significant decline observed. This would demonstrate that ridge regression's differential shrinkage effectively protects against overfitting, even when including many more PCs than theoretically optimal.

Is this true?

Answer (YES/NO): YES